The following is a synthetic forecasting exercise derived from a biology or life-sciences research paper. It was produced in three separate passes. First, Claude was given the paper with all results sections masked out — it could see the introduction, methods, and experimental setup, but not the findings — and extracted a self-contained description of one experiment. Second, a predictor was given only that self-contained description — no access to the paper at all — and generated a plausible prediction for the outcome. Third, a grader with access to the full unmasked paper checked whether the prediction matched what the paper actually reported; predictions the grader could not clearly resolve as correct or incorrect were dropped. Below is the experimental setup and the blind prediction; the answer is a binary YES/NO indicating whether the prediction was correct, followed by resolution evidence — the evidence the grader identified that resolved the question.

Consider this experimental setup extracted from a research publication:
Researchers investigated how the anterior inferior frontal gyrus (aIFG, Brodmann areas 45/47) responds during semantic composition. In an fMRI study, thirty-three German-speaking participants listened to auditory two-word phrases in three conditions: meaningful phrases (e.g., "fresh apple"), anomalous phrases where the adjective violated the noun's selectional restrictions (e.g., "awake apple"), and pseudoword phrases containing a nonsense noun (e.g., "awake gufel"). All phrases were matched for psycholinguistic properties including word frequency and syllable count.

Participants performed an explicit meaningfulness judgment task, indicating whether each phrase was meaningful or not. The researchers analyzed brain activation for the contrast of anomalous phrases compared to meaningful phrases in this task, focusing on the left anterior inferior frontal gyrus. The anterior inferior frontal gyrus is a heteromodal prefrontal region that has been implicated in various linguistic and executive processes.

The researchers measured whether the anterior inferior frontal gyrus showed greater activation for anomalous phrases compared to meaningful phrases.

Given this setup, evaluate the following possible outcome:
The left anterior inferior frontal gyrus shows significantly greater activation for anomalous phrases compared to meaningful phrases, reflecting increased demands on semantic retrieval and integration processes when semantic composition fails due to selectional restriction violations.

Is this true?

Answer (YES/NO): NO